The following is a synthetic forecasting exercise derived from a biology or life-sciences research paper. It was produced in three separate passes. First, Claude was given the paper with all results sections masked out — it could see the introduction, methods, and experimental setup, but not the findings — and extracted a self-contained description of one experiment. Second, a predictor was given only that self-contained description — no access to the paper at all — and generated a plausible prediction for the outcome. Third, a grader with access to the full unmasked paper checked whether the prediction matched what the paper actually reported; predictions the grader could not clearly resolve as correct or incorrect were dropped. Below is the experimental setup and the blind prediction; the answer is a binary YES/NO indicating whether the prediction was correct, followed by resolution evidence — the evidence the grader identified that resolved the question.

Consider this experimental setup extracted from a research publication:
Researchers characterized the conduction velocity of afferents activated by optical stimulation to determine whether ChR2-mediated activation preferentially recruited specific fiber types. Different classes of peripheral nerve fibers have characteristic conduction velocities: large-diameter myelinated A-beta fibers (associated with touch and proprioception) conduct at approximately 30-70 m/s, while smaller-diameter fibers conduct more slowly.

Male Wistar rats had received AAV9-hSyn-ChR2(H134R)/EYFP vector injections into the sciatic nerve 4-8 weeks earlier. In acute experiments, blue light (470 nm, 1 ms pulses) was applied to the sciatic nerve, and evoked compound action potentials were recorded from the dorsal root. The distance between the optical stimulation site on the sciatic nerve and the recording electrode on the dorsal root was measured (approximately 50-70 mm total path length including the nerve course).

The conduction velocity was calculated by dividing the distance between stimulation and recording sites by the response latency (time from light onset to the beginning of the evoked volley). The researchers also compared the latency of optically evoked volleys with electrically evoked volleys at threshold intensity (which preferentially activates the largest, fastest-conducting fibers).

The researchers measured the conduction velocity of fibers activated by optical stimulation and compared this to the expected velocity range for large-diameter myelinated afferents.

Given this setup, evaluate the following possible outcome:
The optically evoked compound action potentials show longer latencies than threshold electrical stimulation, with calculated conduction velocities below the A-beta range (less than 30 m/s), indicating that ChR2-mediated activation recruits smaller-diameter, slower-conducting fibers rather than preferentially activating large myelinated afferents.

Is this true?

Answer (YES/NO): NO